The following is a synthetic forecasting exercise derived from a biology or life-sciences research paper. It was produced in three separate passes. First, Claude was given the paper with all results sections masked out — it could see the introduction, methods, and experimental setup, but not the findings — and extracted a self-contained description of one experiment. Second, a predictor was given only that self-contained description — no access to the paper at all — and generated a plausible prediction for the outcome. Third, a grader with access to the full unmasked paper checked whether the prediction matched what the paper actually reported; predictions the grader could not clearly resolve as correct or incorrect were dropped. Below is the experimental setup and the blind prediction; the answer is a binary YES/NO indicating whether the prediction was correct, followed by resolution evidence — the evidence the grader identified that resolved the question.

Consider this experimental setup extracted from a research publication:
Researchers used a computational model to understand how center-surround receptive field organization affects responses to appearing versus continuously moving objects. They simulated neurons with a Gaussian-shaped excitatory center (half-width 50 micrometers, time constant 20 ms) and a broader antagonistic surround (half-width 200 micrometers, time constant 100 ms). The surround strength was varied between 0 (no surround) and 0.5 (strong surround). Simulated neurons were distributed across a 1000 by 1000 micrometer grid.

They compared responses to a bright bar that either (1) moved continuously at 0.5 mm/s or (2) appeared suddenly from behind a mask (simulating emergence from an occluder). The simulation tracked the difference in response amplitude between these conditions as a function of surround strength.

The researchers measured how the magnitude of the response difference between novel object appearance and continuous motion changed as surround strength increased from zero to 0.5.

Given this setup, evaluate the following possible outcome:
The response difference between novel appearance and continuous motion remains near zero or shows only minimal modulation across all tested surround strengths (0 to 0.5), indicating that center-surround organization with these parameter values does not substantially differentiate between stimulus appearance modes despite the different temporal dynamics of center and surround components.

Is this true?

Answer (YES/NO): NO